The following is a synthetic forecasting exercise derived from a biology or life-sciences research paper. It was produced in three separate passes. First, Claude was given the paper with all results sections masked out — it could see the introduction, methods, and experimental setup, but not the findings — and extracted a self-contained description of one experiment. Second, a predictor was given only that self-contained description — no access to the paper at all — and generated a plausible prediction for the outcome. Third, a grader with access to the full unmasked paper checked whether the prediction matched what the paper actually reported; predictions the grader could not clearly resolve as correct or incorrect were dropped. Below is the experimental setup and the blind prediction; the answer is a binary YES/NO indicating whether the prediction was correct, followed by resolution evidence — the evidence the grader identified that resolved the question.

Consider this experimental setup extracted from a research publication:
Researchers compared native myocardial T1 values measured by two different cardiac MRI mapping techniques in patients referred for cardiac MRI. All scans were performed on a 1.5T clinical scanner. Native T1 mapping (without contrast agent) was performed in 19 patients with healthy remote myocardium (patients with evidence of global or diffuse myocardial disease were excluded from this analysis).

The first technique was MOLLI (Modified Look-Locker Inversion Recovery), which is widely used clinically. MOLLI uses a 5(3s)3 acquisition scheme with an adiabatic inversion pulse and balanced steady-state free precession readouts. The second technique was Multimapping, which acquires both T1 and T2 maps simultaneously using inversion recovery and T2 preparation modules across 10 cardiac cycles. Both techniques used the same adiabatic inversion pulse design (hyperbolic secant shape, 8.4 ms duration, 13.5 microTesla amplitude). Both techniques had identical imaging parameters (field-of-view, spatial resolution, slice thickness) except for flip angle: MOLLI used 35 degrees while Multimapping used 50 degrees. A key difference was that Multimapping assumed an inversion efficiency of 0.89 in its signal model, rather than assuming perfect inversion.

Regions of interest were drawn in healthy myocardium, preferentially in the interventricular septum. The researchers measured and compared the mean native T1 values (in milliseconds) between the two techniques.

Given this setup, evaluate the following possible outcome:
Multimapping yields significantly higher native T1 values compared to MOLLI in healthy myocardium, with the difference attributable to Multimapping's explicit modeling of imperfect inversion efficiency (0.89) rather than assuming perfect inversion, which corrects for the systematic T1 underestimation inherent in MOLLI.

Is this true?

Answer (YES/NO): YES